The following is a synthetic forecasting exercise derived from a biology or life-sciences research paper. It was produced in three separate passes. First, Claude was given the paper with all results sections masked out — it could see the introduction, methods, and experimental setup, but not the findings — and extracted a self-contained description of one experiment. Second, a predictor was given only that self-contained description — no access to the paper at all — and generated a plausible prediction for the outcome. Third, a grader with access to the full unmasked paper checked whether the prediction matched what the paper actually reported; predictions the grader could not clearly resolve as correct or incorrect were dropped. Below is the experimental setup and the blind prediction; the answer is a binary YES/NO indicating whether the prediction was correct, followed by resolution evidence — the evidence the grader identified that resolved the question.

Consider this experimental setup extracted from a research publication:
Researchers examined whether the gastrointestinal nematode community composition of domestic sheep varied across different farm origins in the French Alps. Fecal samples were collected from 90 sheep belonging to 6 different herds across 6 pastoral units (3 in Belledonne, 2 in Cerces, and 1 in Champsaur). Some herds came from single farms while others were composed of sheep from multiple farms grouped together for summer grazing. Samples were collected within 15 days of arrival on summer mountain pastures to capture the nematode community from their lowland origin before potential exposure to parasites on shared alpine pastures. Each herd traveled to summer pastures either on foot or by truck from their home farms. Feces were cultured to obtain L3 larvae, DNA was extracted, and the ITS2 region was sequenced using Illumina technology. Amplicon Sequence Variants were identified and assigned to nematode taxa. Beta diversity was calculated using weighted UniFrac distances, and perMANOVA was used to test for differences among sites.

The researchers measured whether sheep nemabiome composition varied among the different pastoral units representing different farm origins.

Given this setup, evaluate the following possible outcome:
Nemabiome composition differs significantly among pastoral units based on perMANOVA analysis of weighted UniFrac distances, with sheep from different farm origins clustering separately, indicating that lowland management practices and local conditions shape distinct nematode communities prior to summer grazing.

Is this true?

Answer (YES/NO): YES